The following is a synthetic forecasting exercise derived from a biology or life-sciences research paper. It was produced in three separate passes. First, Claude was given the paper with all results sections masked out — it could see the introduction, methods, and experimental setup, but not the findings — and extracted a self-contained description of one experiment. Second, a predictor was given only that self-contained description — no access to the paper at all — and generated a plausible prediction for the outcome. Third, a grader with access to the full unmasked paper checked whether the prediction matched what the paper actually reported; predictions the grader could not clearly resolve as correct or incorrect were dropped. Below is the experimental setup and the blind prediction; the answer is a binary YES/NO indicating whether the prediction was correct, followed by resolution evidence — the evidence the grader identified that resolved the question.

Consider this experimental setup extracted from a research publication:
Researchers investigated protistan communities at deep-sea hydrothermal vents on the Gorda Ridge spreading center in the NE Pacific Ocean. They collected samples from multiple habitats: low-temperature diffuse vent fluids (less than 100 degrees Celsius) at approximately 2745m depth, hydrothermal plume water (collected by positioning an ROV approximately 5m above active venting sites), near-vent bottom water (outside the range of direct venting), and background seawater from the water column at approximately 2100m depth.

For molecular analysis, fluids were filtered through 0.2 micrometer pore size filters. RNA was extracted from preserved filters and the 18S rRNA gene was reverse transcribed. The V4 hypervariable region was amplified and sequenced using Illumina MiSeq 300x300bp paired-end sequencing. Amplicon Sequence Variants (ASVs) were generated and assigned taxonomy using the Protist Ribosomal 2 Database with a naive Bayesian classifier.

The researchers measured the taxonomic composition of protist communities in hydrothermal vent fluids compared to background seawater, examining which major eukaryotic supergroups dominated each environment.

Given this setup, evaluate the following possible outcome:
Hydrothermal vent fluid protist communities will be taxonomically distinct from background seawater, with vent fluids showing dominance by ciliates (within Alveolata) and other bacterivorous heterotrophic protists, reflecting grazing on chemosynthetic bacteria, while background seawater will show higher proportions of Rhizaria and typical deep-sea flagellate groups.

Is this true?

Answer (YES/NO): NO